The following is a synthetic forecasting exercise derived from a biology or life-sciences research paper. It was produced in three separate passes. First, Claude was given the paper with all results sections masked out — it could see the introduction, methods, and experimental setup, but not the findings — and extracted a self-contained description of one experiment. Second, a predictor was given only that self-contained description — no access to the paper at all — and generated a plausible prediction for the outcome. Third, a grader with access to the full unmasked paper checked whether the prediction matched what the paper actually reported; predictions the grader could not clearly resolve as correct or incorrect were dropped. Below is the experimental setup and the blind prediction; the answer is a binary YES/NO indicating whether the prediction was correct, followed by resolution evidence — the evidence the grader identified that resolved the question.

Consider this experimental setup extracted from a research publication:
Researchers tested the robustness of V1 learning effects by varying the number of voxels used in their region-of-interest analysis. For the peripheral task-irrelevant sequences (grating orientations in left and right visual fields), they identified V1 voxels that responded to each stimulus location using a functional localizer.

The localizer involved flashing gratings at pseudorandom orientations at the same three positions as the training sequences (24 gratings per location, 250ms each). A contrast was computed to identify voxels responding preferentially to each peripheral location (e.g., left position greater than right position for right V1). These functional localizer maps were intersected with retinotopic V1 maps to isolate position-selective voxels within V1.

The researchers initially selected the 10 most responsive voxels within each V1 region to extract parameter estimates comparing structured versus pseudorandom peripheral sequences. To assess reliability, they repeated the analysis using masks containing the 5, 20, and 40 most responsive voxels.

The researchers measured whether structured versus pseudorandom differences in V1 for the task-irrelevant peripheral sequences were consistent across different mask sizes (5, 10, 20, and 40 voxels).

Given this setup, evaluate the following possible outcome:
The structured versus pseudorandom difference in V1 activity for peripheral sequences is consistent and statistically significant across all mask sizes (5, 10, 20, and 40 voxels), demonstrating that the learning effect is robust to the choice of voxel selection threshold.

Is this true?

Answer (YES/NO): YES